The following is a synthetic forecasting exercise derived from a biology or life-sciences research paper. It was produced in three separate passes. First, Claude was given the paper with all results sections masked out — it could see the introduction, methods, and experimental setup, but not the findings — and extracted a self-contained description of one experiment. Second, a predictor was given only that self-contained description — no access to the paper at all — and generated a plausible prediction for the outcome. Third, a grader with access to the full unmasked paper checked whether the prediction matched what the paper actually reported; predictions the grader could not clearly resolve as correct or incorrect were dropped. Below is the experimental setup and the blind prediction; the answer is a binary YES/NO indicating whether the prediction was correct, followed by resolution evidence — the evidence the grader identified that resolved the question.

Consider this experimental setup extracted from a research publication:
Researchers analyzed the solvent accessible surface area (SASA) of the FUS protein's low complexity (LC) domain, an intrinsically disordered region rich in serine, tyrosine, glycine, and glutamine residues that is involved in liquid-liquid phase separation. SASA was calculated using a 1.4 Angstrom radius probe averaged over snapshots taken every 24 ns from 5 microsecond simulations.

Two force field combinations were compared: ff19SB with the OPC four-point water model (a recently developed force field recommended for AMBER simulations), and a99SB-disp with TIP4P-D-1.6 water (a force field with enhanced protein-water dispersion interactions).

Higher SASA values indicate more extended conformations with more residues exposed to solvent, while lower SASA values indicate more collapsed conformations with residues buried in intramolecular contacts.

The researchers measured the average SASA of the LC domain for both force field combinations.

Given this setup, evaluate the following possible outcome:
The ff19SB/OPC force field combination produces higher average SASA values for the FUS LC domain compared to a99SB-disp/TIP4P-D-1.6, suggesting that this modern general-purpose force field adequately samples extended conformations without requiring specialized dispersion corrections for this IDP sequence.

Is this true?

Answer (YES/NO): NO